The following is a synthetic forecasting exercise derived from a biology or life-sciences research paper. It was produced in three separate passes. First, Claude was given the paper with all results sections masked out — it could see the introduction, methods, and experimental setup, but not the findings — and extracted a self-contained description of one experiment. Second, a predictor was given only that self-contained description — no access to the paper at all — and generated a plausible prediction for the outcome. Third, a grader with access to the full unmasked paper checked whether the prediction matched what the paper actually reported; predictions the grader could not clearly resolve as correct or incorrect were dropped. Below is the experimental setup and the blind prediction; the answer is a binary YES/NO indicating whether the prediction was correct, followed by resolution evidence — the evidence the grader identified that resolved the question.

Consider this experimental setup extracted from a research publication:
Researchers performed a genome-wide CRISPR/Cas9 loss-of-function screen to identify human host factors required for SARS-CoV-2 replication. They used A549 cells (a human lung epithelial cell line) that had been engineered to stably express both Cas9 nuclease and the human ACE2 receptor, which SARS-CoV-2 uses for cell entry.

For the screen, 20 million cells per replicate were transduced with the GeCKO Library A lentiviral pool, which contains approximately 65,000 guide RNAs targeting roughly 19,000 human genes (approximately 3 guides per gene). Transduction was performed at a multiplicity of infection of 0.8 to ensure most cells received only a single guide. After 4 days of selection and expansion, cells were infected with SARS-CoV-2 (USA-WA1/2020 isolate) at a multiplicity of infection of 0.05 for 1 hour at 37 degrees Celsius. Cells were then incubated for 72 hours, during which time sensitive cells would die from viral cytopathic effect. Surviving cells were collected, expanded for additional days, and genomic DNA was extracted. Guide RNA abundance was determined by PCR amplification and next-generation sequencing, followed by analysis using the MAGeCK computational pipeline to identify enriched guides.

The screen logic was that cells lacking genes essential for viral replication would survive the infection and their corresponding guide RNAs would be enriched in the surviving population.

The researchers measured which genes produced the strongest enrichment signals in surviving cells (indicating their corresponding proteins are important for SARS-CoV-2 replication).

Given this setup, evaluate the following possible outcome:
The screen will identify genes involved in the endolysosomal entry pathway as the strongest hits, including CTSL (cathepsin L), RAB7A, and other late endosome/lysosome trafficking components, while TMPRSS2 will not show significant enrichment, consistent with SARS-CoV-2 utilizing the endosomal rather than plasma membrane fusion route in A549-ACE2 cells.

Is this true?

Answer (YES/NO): NO